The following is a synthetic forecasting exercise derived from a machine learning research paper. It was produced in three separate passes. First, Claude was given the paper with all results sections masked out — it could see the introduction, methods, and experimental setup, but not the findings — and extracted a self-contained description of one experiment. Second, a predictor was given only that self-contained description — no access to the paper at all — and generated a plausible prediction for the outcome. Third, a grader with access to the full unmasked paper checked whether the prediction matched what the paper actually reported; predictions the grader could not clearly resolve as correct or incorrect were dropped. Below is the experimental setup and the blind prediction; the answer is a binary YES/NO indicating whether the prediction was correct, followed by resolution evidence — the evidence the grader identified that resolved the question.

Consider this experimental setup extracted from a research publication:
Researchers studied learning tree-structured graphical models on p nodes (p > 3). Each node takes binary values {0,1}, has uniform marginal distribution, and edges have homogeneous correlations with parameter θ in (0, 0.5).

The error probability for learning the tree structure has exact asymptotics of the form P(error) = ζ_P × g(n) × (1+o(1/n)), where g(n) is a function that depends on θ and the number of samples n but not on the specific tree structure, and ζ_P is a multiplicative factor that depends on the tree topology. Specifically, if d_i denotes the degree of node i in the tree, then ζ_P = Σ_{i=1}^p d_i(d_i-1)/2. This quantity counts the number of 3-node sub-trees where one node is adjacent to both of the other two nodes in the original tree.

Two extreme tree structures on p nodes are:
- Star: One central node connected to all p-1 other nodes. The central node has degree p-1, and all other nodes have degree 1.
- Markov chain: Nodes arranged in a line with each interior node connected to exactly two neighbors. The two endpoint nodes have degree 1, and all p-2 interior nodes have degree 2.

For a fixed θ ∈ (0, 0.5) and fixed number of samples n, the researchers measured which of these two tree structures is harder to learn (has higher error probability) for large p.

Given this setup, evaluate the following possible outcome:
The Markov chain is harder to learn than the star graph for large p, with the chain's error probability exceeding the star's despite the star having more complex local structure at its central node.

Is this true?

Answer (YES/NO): NO